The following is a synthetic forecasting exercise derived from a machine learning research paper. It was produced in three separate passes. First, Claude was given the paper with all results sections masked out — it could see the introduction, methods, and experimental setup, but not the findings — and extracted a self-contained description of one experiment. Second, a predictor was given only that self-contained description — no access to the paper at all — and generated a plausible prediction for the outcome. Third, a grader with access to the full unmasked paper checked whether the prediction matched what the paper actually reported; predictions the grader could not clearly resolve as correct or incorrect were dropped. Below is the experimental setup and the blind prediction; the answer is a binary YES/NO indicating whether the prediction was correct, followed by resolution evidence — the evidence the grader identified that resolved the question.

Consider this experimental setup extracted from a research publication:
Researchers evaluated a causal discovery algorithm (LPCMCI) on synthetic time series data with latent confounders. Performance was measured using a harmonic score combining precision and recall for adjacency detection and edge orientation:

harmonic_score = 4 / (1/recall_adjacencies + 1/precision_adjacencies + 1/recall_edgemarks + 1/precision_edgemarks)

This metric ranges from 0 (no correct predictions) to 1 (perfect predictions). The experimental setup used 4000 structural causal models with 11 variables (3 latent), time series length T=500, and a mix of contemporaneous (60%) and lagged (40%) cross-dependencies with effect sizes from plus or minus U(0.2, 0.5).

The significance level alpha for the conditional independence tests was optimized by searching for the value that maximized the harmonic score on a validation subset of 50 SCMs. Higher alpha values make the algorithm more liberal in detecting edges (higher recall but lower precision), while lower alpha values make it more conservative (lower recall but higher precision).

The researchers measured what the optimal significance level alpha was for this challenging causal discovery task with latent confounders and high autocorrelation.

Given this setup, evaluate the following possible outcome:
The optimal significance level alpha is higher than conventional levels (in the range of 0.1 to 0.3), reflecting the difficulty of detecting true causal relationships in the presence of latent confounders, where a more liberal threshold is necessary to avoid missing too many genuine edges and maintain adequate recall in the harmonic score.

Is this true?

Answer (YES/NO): YES